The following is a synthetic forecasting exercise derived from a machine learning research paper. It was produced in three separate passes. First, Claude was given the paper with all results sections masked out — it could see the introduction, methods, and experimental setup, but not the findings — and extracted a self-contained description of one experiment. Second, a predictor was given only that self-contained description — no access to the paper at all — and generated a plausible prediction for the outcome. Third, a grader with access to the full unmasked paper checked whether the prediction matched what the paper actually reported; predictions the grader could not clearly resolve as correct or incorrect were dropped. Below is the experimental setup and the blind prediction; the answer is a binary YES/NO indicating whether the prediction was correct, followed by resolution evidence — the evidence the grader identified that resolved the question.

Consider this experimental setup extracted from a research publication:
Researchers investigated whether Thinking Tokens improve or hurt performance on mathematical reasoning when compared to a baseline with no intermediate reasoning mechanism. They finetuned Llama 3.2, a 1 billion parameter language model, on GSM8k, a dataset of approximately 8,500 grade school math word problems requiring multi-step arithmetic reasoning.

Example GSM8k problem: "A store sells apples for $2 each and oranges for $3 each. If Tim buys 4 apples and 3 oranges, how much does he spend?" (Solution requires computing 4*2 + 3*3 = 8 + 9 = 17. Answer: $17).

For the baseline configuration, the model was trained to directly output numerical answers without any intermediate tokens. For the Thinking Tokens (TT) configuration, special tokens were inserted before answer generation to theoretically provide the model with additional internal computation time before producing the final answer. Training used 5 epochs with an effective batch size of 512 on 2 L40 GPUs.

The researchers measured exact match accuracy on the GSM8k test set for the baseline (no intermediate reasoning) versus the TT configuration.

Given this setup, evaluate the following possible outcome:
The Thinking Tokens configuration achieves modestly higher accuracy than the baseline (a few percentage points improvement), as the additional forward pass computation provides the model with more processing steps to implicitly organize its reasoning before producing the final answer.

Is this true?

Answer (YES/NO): NO